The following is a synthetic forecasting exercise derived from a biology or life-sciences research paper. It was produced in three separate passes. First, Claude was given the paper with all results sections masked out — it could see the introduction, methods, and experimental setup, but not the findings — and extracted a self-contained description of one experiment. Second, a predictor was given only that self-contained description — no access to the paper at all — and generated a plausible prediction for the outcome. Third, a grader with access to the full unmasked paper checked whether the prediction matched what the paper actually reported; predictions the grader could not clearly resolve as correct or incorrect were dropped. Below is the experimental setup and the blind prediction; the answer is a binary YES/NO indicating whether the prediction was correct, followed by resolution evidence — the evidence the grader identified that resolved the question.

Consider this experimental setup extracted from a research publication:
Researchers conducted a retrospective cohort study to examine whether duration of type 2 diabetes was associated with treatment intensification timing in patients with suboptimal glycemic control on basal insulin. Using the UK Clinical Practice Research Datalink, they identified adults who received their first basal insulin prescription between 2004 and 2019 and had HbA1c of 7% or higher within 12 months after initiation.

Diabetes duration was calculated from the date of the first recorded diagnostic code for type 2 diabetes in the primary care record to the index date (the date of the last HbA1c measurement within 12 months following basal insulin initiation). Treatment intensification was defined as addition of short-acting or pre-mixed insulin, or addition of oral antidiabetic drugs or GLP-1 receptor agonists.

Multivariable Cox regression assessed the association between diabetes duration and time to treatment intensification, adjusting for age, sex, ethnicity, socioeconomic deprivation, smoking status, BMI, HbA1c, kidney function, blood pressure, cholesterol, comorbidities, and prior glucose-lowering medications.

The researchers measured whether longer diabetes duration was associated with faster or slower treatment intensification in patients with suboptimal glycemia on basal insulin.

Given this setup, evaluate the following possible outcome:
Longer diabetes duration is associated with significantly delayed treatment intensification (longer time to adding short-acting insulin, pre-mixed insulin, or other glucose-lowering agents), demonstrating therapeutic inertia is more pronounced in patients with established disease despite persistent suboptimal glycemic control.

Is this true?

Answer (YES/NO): YES